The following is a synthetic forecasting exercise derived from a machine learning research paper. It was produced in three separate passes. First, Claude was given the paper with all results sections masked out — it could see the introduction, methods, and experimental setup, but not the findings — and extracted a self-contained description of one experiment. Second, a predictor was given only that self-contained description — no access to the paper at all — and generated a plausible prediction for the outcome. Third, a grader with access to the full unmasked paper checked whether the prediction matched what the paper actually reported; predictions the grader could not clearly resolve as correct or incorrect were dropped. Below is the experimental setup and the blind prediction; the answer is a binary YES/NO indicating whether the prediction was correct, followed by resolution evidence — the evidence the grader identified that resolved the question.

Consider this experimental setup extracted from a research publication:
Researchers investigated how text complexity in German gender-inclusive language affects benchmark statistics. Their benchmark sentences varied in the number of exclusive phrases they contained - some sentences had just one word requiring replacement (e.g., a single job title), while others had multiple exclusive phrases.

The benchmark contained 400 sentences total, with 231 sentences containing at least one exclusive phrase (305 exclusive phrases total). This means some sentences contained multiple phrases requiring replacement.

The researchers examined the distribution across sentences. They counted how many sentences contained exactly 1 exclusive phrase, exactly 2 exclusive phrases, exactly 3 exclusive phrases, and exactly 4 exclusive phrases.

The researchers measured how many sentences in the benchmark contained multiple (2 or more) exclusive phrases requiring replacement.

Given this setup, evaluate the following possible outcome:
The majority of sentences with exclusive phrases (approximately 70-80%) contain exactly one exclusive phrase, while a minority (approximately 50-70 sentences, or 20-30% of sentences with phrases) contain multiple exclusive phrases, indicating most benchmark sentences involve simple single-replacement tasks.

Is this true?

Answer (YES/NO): YES